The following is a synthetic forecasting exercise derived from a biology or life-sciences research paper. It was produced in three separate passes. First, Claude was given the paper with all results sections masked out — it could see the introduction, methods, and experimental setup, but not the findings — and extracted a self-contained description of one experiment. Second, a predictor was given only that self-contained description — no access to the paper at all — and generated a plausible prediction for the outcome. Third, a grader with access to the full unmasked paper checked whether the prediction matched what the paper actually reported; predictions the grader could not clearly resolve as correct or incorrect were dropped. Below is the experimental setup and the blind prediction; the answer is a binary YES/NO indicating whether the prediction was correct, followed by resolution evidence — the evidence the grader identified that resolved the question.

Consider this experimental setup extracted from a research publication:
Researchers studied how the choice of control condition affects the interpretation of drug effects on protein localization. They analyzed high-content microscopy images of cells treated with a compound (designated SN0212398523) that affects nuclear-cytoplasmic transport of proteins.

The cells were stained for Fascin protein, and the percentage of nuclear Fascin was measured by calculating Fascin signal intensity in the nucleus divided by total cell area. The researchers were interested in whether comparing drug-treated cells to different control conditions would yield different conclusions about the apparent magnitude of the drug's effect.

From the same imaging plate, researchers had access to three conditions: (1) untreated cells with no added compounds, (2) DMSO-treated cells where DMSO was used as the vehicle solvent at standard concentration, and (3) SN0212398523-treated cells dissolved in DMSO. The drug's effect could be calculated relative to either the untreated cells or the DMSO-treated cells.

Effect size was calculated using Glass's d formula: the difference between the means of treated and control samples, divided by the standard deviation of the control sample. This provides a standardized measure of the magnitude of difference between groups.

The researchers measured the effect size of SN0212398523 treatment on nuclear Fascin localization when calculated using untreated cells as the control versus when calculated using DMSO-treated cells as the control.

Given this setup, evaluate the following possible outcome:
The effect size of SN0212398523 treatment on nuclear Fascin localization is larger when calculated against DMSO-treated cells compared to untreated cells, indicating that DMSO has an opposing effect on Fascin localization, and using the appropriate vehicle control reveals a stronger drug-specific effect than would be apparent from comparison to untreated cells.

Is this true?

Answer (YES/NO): NO